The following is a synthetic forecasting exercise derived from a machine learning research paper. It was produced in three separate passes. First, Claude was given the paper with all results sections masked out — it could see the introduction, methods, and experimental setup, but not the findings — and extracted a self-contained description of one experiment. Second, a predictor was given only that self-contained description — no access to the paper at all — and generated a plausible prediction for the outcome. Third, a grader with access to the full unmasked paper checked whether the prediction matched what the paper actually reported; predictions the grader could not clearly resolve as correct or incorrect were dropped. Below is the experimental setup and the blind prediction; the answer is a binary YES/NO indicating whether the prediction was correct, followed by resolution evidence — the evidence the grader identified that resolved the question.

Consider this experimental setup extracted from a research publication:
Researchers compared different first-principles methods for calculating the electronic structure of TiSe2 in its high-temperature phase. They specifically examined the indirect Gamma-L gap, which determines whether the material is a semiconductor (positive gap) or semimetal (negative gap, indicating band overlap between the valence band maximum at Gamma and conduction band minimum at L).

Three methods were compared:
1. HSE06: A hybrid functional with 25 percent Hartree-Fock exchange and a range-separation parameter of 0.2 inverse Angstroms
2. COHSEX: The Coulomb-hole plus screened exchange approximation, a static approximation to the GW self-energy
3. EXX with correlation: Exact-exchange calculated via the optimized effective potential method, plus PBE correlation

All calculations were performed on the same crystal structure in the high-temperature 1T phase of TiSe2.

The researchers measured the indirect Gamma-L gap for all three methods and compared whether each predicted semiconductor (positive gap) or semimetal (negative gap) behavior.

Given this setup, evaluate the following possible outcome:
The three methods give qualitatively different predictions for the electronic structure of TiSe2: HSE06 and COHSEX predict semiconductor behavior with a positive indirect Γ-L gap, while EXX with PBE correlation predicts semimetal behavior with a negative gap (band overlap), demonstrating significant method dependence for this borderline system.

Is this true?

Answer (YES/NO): NO